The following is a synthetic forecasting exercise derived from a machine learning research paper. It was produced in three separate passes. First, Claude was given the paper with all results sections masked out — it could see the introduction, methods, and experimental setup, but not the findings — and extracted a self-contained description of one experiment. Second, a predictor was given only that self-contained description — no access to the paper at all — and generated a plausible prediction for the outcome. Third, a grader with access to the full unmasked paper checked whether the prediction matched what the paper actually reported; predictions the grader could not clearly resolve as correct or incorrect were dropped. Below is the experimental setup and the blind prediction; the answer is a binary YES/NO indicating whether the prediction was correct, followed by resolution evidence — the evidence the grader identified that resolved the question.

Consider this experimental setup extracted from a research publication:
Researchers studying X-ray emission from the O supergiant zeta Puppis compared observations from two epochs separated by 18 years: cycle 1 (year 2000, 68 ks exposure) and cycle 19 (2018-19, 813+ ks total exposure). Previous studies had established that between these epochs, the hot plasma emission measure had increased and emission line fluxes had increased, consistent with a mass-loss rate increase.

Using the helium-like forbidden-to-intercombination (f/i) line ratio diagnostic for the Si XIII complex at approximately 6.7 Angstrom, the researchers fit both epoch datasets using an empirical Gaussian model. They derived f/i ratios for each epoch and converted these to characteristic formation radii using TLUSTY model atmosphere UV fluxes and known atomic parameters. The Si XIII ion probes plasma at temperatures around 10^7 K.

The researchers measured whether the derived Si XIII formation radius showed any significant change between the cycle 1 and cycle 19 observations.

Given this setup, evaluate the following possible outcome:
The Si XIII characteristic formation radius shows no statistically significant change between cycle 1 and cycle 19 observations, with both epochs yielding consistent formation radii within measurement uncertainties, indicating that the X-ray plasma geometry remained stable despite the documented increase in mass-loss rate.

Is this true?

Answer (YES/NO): NO